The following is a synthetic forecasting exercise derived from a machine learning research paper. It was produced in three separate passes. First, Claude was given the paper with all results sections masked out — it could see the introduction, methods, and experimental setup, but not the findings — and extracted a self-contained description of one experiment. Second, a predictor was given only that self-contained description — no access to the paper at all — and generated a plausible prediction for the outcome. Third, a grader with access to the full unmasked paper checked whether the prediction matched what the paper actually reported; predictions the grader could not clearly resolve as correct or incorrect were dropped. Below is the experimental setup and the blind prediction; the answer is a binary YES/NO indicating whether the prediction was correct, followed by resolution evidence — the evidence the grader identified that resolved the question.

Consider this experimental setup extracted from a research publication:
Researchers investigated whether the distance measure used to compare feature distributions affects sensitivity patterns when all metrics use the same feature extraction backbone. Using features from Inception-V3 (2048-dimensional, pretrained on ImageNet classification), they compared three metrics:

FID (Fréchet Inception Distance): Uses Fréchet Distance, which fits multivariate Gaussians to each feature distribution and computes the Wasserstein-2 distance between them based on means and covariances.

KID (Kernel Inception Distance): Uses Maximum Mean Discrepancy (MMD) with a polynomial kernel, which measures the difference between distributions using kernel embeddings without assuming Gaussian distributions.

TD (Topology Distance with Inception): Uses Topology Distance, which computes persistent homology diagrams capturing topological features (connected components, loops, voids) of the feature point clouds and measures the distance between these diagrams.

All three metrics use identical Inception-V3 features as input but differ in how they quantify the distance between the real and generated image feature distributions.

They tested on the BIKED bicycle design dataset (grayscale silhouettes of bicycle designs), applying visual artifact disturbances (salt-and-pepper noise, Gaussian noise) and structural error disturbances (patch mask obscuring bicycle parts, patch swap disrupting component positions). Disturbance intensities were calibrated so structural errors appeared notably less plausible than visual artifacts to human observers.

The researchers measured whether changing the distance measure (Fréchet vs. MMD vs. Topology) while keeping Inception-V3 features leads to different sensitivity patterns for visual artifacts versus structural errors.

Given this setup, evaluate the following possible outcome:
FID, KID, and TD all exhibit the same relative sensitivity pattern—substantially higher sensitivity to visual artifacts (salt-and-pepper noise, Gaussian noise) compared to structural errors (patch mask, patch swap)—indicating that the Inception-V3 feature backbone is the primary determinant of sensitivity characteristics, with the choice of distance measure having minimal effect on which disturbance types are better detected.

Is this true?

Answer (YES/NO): NO